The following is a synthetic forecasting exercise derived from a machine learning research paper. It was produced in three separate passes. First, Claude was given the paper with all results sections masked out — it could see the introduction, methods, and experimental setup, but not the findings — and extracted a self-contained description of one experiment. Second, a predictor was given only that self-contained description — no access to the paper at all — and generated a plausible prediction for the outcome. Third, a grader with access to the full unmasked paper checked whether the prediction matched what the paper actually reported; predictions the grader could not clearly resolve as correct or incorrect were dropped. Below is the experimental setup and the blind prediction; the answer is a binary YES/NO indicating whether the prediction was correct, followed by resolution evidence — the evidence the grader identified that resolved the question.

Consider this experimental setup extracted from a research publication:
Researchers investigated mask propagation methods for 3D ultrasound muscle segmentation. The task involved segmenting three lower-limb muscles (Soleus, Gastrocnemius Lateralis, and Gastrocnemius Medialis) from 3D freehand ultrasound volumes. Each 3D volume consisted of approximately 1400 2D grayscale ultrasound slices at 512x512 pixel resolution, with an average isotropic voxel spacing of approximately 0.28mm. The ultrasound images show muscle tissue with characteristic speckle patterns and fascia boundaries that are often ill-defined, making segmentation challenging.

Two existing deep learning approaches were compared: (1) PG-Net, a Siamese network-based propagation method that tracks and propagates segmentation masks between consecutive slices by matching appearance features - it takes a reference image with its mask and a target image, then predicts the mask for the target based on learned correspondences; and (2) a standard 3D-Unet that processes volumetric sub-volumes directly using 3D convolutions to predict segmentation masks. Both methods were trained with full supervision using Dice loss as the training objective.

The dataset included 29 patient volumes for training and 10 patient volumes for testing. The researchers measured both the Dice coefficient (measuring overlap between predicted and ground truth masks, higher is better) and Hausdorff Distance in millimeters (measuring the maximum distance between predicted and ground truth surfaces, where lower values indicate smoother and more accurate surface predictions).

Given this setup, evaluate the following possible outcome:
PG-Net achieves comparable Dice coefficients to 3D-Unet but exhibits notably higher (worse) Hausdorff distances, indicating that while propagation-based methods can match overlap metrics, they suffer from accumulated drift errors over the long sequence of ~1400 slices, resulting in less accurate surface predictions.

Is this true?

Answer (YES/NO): NO